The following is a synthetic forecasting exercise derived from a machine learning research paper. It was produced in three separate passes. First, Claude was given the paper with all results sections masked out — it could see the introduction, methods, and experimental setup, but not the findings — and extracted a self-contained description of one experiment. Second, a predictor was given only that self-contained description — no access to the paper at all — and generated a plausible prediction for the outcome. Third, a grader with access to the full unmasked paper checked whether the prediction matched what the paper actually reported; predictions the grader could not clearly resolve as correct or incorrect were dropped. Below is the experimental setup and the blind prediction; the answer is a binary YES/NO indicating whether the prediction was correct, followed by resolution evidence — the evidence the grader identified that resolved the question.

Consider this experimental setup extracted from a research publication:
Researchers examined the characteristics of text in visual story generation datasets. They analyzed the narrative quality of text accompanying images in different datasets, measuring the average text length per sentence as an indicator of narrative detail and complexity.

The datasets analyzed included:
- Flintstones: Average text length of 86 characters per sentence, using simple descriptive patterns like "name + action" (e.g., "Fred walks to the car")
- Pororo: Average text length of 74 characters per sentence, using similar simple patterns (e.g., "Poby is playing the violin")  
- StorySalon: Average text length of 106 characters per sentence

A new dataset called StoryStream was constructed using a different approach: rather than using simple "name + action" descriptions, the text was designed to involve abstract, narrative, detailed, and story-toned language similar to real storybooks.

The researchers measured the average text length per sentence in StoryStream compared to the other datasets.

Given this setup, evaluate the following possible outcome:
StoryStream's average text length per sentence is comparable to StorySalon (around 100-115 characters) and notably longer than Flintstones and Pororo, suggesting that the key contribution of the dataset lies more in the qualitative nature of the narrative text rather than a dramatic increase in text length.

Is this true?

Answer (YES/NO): NO